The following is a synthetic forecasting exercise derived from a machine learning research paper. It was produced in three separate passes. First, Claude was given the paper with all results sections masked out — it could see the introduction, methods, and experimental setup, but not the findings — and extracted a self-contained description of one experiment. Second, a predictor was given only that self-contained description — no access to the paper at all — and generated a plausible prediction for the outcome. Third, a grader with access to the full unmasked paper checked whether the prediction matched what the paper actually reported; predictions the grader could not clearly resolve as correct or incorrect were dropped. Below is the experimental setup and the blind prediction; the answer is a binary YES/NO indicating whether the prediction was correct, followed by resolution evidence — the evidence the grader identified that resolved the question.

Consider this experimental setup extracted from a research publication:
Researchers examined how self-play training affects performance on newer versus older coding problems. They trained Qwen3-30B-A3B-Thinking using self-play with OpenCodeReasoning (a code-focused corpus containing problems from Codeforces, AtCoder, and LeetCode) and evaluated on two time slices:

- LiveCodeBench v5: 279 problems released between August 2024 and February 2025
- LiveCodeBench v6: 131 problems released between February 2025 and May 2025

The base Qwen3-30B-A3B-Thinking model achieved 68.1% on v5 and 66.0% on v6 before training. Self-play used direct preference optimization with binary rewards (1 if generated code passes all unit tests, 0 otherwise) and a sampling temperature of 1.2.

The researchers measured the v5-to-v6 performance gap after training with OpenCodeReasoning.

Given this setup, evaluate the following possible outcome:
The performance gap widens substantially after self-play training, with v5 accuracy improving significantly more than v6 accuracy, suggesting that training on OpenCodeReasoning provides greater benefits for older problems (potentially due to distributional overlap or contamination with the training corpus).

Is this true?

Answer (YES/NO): YES